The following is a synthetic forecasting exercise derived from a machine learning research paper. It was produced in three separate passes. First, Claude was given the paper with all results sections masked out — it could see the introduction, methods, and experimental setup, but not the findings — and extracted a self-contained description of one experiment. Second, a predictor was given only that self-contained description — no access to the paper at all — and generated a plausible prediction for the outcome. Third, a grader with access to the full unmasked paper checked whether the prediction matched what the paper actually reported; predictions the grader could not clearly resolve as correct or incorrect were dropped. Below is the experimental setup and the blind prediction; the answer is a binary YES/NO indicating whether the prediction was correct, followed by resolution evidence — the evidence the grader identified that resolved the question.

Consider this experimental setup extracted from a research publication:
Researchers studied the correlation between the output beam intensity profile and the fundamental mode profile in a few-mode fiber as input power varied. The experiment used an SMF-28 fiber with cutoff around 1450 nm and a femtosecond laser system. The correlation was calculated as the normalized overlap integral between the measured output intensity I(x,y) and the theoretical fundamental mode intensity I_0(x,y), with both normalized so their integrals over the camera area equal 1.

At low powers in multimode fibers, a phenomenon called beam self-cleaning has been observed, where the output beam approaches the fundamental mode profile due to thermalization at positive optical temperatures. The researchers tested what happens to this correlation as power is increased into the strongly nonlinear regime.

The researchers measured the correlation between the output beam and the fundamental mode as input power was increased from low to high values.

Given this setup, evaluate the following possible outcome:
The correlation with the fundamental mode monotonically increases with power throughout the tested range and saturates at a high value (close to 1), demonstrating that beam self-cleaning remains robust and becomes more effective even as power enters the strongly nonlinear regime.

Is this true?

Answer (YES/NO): NO